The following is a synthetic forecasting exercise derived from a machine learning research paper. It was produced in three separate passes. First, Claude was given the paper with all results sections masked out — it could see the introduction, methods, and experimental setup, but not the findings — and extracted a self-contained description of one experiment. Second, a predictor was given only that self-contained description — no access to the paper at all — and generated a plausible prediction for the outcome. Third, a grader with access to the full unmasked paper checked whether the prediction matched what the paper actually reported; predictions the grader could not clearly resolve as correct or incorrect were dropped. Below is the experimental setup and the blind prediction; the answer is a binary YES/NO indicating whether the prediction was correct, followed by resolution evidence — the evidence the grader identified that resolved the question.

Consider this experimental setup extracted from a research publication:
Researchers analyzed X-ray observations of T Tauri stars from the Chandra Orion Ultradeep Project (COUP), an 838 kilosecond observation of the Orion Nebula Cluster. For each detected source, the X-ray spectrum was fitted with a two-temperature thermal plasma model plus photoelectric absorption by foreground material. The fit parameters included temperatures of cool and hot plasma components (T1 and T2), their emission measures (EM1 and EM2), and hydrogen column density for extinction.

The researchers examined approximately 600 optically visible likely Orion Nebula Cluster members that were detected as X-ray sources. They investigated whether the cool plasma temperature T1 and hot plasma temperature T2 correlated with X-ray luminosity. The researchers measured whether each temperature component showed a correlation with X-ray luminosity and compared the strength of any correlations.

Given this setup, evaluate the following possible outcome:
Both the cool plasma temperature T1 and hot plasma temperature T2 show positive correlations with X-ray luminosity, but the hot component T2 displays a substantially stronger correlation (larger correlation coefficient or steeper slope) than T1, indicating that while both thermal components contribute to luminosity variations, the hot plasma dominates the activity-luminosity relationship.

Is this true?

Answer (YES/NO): YES